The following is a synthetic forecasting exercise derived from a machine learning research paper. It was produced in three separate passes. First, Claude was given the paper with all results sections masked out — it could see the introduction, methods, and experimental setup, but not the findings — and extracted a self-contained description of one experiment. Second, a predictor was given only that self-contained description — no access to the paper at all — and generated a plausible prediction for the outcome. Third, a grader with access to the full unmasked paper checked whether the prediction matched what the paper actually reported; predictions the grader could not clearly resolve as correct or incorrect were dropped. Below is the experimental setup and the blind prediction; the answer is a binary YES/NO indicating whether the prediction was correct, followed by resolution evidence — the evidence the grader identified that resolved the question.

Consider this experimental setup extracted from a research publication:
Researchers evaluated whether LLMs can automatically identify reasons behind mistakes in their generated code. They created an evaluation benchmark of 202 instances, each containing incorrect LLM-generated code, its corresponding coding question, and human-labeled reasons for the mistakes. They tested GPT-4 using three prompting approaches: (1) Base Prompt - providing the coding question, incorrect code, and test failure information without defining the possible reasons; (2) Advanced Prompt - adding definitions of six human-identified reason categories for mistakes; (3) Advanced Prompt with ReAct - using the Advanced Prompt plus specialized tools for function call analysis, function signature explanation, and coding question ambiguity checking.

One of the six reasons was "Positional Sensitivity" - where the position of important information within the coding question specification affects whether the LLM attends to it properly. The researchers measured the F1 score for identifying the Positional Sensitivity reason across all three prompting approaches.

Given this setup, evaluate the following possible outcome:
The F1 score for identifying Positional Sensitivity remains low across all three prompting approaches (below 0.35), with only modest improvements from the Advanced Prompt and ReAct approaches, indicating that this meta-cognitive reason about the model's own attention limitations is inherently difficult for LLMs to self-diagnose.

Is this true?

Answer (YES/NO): NO